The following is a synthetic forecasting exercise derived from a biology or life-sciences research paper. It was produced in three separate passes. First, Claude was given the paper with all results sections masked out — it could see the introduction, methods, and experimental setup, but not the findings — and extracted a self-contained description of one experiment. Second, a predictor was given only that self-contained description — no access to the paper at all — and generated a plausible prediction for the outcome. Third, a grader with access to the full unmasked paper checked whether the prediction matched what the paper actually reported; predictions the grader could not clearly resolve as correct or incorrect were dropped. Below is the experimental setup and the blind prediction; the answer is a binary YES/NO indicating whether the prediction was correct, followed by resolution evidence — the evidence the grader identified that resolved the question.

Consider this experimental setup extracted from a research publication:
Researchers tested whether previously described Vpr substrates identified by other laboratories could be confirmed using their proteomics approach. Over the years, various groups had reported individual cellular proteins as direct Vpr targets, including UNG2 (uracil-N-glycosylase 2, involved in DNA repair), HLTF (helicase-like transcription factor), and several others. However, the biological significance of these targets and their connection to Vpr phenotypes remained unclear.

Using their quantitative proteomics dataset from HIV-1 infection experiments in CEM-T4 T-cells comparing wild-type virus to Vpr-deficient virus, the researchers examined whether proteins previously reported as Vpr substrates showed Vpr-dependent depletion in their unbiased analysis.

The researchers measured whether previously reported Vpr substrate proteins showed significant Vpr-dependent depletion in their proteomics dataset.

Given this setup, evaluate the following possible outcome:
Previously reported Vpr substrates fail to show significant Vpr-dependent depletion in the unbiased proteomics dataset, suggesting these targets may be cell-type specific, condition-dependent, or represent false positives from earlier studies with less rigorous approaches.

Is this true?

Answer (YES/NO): NO